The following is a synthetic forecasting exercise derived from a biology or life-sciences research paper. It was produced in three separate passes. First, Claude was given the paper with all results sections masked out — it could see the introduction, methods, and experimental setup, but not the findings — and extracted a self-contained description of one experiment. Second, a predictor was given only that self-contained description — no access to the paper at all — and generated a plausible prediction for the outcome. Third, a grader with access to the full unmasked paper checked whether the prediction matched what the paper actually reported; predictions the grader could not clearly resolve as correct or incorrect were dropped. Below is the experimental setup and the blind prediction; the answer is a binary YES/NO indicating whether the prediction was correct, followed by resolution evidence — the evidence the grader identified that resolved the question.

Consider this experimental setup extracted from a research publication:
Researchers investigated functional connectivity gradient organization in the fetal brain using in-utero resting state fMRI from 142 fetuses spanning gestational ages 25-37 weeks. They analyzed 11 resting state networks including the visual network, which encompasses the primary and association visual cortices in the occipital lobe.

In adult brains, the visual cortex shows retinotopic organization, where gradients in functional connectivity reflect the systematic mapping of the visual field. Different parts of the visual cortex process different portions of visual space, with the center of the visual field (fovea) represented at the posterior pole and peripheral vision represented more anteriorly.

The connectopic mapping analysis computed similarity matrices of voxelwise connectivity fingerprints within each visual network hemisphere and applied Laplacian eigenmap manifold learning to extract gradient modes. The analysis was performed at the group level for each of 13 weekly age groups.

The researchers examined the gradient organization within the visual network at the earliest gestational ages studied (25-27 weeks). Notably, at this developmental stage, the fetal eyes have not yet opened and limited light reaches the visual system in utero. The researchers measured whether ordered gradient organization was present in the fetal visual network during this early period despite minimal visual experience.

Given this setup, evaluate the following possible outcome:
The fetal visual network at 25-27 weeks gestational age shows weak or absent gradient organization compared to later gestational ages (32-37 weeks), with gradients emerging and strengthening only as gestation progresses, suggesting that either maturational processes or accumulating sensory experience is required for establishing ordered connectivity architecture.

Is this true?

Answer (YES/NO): NO